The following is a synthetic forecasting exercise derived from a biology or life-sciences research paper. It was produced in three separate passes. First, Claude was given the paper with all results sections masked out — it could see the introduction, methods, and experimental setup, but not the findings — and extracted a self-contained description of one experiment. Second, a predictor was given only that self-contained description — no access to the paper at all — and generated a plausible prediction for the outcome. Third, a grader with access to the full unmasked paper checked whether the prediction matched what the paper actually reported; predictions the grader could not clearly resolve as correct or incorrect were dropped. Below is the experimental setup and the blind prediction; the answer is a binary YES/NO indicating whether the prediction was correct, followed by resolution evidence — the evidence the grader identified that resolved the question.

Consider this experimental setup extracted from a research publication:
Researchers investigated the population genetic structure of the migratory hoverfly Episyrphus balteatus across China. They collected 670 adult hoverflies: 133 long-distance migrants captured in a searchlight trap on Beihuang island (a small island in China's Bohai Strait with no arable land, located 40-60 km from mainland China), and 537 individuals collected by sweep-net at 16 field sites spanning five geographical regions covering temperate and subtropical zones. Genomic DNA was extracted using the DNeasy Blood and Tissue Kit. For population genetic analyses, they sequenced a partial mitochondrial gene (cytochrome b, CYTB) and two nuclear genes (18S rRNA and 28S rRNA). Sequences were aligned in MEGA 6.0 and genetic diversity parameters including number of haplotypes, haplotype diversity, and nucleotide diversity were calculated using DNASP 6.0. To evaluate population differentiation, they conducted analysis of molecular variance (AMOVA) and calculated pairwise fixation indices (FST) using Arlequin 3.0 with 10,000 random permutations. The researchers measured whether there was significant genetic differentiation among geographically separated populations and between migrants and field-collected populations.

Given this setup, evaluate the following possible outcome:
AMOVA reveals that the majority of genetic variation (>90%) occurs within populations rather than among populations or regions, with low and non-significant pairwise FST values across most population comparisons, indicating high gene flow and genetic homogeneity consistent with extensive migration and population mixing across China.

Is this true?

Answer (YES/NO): NO